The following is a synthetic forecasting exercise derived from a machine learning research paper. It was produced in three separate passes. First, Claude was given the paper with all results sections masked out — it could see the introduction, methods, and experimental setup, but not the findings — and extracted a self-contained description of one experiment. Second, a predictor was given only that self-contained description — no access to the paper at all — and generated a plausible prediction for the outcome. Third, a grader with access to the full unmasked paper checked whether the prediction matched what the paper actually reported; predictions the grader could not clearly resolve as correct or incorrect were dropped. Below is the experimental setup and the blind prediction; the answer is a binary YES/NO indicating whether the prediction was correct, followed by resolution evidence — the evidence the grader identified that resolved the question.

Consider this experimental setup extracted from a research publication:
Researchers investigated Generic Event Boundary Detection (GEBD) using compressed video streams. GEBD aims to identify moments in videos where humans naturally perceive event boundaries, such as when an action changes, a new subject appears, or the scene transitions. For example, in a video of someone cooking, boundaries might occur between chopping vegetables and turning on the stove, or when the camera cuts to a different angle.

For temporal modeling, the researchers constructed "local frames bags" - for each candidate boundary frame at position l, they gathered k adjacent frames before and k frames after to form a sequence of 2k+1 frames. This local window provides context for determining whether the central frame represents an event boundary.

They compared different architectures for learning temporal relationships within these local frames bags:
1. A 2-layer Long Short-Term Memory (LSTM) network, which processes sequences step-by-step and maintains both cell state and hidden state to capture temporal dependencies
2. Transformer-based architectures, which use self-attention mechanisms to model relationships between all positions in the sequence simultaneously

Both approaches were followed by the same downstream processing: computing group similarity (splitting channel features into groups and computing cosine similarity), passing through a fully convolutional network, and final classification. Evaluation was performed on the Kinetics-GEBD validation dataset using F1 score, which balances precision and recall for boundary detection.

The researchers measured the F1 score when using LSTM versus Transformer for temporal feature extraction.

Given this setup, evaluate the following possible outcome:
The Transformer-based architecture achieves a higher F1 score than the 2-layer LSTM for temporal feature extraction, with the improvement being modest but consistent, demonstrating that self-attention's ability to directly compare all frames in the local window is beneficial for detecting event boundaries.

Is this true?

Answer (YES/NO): NO